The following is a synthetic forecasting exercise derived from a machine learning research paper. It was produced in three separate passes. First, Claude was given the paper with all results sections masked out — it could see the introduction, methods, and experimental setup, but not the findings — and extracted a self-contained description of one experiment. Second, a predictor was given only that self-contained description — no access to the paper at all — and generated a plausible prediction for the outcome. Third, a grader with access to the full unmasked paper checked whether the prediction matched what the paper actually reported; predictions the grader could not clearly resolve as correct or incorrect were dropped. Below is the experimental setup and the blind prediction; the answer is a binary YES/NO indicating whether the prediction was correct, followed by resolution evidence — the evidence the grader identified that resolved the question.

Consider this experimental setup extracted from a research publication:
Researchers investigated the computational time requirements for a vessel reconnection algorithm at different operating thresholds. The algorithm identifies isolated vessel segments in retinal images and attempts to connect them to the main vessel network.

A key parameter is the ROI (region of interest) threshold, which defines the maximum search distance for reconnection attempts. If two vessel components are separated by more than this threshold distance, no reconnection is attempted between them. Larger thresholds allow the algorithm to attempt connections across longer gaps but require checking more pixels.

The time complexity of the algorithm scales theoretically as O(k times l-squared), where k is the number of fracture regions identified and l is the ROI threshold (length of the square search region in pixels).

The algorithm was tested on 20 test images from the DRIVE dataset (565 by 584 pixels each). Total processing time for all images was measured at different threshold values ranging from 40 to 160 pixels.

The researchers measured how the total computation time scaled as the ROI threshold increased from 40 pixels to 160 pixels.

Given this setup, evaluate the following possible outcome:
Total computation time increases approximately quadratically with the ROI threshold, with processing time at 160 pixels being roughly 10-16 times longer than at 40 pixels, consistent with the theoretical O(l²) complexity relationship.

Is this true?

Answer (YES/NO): NO